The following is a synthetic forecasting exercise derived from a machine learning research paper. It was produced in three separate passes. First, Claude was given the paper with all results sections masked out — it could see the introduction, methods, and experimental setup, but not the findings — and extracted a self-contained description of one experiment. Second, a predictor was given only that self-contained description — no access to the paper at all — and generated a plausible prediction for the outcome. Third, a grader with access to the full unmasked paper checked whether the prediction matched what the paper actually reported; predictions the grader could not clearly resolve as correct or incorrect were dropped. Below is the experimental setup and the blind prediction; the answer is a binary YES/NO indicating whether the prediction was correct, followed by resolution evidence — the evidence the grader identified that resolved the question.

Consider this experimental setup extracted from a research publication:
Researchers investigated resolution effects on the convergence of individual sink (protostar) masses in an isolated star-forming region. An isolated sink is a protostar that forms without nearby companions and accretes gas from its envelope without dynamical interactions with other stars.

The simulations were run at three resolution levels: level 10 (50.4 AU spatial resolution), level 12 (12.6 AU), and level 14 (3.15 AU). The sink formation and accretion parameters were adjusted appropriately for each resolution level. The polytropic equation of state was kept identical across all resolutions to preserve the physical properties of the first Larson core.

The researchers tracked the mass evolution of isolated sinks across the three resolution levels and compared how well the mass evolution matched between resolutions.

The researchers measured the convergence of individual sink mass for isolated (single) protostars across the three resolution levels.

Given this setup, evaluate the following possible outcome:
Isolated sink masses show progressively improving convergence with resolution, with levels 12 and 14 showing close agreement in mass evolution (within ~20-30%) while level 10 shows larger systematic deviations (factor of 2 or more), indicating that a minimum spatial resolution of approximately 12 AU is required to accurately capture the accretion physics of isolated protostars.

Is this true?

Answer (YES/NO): NO